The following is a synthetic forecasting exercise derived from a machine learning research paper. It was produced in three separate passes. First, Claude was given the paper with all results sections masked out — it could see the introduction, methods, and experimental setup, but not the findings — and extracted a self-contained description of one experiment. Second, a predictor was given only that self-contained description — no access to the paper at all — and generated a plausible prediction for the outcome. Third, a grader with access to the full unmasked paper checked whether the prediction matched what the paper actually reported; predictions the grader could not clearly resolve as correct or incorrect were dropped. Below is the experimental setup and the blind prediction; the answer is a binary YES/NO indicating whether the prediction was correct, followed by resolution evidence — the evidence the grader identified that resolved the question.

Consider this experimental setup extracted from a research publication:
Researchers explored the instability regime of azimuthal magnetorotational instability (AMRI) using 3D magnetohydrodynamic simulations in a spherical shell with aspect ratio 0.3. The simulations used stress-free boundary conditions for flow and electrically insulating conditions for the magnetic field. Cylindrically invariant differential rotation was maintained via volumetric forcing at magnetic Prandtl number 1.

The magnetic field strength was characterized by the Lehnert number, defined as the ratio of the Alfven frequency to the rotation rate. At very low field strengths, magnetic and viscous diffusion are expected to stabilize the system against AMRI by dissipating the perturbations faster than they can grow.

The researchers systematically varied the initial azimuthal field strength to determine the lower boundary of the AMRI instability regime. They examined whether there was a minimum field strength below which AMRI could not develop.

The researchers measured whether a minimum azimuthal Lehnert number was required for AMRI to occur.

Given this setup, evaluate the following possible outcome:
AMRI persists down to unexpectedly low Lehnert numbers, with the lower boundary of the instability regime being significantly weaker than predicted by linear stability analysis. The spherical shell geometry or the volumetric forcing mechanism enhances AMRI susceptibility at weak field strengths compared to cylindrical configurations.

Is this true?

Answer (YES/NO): NO